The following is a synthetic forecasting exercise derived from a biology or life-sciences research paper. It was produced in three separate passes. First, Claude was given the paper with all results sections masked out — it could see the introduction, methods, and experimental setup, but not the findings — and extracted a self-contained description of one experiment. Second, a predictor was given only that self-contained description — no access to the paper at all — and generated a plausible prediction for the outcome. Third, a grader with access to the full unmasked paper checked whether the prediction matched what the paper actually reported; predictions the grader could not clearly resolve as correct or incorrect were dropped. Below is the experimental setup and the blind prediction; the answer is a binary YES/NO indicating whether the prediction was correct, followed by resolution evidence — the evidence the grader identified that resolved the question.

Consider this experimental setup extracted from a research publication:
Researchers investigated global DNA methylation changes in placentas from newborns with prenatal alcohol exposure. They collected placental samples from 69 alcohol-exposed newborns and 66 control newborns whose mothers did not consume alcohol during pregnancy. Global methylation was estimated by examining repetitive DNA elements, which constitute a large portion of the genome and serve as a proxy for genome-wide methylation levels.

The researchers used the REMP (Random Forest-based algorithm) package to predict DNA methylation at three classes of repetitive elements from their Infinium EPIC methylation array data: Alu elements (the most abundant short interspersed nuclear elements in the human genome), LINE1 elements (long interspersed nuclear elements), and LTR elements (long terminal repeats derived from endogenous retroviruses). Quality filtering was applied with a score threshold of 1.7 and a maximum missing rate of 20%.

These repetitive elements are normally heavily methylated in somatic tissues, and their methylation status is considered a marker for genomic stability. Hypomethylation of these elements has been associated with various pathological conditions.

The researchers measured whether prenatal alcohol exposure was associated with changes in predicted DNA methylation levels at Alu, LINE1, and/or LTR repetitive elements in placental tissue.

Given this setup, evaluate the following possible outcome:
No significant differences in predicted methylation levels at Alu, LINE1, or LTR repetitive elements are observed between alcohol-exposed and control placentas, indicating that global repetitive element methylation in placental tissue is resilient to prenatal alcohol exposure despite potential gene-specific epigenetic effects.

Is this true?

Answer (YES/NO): NO